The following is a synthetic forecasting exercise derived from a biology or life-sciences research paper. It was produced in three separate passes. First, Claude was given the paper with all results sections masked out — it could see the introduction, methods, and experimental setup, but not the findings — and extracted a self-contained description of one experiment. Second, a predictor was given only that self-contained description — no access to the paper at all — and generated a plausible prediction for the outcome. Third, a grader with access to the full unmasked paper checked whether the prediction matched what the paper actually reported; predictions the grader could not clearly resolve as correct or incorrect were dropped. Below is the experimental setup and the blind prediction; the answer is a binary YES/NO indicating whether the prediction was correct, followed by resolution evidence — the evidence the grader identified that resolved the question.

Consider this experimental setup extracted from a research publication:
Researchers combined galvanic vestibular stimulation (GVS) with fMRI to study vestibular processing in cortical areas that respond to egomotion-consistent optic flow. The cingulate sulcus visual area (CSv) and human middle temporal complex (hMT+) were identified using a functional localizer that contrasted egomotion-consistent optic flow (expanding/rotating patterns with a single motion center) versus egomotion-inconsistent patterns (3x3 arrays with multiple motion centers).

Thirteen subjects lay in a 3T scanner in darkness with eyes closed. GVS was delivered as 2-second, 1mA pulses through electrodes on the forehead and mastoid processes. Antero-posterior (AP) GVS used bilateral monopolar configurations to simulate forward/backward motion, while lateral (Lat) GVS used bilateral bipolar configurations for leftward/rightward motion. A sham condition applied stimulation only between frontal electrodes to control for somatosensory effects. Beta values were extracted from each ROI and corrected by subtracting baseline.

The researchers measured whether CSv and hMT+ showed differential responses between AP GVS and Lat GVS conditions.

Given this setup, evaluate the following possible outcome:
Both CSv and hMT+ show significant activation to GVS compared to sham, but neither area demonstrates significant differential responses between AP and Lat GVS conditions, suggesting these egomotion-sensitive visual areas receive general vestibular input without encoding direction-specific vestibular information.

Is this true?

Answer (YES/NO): YES